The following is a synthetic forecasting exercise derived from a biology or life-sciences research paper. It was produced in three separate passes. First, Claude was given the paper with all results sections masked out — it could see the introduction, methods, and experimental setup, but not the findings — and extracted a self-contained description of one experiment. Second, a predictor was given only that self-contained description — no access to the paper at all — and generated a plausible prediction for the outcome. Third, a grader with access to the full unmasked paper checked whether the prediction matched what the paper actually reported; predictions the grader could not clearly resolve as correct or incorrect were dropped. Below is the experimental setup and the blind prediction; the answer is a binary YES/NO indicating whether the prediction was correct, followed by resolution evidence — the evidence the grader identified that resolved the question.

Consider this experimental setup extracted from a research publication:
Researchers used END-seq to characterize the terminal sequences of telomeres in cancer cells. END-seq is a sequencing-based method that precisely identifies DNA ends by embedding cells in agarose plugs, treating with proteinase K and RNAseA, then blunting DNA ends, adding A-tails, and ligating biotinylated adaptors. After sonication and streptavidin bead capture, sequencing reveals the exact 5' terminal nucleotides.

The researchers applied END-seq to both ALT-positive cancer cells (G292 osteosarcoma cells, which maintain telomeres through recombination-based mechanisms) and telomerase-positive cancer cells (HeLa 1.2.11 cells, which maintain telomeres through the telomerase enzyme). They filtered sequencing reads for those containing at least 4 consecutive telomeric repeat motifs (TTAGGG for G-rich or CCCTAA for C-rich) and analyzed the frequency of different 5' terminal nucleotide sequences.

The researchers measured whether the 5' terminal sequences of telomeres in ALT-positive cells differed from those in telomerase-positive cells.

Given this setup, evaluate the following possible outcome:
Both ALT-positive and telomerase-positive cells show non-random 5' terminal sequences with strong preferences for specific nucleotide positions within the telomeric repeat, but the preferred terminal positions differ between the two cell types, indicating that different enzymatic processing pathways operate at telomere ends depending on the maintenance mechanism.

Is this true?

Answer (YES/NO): NO